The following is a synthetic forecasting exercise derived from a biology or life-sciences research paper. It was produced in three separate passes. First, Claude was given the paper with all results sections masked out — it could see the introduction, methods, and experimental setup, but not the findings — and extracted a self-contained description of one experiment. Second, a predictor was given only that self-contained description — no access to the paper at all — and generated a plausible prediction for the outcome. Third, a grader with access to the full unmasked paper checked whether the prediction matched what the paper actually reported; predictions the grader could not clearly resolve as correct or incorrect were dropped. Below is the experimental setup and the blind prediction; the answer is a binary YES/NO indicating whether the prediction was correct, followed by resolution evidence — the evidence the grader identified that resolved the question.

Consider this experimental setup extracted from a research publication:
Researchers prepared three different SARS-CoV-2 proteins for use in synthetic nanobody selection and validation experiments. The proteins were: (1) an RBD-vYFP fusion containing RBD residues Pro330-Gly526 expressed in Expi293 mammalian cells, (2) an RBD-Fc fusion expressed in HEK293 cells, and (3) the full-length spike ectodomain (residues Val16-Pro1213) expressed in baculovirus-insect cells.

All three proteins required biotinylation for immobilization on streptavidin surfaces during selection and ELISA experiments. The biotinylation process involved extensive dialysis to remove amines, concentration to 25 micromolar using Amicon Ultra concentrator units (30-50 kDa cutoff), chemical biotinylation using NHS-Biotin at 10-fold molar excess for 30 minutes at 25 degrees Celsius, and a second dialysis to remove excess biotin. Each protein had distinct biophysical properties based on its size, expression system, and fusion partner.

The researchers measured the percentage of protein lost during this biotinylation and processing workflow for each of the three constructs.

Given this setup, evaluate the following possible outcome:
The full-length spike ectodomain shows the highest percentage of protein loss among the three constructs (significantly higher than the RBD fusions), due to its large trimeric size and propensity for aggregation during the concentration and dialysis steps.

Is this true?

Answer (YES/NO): YES